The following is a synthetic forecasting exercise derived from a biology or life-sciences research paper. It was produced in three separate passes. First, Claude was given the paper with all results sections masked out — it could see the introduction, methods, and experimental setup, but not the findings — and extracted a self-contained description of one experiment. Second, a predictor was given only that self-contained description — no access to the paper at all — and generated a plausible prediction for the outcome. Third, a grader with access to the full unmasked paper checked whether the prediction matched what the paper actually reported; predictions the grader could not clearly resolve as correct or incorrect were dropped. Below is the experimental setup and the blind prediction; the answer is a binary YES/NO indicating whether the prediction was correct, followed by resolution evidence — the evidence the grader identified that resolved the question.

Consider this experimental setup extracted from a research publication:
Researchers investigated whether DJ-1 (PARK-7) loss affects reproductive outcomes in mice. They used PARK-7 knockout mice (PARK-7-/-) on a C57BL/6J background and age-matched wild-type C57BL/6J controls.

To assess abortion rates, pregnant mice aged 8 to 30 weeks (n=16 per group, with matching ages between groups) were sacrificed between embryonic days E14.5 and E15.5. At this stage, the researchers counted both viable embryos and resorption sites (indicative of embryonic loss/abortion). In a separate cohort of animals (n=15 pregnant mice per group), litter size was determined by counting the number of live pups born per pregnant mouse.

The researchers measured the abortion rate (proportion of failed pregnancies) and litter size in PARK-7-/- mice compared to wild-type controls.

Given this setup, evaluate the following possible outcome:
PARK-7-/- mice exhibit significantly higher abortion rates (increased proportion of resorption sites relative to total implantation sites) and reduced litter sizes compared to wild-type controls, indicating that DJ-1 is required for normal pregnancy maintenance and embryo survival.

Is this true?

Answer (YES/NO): YES